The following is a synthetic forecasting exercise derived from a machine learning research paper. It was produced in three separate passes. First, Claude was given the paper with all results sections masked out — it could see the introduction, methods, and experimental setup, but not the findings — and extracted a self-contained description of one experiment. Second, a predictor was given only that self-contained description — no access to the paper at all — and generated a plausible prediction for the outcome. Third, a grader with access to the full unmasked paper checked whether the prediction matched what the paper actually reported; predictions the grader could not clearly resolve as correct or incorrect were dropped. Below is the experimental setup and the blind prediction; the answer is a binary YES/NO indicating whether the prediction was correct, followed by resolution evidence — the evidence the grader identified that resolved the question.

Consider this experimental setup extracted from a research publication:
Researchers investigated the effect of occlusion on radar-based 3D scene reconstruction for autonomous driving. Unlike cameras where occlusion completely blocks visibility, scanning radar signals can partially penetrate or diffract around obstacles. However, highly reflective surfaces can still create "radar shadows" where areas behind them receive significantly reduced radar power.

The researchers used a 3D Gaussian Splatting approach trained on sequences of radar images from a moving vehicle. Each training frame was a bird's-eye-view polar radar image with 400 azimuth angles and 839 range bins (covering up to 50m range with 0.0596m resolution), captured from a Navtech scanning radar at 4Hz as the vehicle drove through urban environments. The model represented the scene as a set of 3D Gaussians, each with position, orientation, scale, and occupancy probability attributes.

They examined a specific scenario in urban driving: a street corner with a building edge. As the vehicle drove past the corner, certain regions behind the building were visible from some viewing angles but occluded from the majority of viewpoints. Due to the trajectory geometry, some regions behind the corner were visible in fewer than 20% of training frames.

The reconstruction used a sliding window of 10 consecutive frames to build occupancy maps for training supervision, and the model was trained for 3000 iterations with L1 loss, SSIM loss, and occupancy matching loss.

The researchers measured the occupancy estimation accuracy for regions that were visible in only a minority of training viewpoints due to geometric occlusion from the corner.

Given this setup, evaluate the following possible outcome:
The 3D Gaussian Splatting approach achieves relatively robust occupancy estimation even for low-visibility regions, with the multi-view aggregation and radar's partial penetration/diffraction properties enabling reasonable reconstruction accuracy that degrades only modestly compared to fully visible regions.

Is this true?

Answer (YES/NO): NO